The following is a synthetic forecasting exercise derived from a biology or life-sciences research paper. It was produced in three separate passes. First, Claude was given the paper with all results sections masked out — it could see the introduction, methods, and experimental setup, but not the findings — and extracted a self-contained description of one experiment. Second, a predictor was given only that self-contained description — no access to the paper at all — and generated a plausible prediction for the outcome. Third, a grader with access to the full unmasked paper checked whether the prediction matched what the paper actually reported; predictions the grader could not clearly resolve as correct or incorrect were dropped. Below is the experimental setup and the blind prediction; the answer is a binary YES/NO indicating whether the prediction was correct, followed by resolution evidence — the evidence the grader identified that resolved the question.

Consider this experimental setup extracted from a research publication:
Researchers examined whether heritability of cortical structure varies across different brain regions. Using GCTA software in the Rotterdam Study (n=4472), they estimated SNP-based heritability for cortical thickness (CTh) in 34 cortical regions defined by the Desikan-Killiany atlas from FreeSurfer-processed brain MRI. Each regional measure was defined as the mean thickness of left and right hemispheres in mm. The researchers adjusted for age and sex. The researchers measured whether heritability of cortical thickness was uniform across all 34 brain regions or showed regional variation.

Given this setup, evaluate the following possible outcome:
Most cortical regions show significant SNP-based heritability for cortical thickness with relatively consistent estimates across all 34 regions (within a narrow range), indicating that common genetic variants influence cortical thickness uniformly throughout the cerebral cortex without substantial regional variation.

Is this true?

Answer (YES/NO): NO